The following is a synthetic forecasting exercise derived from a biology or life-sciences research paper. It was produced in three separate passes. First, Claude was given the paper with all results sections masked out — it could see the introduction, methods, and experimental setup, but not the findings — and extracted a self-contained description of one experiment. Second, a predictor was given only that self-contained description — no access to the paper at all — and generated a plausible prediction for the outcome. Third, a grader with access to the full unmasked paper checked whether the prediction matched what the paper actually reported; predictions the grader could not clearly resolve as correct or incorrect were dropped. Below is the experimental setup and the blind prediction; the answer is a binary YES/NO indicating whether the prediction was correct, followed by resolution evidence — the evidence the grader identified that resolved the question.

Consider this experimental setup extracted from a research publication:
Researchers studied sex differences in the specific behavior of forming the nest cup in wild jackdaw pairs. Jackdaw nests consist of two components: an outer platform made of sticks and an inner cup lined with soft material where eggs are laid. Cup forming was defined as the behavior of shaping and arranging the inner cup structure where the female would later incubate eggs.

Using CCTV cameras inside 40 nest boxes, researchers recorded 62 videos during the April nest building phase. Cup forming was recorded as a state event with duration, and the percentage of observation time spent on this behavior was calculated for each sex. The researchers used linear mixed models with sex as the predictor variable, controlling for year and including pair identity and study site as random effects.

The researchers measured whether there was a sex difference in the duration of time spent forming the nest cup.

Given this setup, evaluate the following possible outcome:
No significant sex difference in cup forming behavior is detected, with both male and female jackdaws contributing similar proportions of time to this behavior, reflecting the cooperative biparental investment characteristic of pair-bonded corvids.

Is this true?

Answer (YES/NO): YES